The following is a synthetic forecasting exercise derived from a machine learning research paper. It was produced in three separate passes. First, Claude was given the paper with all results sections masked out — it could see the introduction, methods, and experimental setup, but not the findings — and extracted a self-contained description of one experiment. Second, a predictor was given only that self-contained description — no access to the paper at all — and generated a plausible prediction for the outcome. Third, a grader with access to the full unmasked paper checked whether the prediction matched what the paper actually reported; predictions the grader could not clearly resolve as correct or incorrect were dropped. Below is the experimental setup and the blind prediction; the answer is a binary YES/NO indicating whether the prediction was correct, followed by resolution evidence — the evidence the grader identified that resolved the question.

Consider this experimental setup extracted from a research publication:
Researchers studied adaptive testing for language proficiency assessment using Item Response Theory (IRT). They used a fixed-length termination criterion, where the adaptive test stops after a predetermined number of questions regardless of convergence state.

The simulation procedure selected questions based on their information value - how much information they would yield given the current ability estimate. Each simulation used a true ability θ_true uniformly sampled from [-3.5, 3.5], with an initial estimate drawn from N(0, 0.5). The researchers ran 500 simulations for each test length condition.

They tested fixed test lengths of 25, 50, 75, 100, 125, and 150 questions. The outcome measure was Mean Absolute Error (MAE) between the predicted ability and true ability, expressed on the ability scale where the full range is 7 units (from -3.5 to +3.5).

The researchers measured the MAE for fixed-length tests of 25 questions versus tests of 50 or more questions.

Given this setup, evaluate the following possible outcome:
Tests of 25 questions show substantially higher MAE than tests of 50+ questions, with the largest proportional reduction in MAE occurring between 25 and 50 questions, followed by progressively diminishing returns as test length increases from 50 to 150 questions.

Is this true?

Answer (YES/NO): YES